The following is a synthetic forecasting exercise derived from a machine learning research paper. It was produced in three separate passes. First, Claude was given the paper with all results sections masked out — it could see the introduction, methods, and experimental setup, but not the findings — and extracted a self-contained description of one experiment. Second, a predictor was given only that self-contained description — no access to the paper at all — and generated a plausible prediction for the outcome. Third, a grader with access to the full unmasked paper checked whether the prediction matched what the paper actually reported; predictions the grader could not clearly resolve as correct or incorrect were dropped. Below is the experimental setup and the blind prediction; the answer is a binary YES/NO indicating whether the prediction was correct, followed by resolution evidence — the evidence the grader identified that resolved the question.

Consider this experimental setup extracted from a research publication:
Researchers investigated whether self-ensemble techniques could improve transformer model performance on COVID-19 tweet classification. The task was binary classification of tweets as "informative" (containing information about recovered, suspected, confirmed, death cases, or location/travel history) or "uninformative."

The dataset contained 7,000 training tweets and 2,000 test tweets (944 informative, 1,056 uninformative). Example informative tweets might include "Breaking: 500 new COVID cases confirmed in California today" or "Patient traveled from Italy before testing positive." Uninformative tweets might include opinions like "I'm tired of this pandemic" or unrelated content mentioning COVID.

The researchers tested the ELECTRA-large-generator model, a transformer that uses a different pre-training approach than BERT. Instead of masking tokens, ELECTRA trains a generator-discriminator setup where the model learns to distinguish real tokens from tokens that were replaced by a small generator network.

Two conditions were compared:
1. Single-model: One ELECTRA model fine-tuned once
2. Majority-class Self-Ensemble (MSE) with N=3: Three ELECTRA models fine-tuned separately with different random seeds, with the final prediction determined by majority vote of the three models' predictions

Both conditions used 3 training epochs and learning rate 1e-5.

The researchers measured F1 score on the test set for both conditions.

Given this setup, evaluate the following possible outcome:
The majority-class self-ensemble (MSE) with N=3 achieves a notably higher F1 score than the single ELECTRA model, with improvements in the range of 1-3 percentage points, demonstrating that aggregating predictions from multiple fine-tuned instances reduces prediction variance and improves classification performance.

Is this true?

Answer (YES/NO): YES